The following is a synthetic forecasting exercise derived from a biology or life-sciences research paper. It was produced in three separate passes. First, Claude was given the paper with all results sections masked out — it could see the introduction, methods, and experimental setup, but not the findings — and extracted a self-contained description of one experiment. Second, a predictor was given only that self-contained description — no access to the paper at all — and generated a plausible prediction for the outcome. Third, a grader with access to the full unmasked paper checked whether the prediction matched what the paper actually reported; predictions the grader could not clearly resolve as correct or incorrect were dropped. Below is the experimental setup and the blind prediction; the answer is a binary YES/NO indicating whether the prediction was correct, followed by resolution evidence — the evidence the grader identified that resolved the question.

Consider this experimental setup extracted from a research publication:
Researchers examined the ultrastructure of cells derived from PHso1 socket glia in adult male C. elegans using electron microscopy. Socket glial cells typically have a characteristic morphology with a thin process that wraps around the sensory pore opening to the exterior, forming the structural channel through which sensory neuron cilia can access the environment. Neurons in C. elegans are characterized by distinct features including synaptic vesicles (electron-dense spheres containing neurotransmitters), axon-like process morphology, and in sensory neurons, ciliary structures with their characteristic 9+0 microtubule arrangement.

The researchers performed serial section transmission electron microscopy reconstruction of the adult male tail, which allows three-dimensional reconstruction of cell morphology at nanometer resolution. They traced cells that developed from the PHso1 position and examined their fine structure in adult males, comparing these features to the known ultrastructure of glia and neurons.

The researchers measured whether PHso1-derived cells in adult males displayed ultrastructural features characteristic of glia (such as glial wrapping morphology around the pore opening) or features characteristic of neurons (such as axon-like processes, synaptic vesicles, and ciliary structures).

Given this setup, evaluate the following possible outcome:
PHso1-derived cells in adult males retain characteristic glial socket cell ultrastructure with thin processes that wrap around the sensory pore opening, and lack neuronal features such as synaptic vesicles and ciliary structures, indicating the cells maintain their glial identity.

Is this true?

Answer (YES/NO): NO